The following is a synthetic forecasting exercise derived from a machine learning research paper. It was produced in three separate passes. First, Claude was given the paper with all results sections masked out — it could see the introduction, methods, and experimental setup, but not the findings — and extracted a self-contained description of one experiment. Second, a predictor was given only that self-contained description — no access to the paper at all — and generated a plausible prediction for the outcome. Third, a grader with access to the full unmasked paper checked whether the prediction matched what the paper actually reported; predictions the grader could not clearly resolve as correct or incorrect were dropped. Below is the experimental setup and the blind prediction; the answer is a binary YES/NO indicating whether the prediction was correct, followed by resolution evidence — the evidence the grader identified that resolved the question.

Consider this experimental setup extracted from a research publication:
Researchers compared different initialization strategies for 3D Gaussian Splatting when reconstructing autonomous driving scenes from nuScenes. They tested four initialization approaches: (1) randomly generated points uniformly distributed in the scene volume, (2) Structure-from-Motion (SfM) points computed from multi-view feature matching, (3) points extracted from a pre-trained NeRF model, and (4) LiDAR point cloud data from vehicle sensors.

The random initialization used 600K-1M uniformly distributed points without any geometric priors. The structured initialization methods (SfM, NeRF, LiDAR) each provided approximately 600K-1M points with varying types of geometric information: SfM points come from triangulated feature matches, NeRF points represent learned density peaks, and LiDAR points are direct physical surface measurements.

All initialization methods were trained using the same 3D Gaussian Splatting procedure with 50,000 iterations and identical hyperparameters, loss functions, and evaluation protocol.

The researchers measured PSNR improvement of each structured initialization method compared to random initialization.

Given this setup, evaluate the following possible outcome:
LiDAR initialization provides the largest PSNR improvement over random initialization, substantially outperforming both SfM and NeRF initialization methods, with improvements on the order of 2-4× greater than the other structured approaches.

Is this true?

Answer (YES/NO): NO